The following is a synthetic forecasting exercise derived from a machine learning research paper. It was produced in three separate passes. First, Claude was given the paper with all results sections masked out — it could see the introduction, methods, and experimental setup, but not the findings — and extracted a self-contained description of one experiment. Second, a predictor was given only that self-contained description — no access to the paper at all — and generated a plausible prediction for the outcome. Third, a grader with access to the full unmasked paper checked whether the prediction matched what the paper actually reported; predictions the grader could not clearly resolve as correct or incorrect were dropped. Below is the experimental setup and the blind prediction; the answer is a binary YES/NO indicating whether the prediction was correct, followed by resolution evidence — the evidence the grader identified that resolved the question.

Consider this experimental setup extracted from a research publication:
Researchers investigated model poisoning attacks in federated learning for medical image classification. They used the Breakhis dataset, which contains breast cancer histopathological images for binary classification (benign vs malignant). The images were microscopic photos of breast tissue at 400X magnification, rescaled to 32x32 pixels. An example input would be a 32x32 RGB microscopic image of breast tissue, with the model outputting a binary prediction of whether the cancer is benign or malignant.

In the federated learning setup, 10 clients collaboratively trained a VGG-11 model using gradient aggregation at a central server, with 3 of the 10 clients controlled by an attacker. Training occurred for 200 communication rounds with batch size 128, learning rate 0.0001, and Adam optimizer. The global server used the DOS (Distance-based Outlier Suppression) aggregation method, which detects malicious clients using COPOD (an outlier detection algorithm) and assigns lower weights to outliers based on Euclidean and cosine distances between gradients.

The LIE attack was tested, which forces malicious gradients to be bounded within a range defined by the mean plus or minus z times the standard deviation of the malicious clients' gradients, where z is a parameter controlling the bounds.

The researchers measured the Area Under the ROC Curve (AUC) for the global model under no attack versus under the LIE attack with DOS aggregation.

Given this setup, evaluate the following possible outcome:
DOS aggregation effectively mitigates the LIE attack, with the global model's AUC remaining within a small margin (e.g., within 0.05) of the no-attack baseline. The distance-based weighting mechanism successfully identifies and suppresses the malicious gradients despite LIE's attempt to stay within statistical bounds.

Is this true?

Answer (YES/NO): YES